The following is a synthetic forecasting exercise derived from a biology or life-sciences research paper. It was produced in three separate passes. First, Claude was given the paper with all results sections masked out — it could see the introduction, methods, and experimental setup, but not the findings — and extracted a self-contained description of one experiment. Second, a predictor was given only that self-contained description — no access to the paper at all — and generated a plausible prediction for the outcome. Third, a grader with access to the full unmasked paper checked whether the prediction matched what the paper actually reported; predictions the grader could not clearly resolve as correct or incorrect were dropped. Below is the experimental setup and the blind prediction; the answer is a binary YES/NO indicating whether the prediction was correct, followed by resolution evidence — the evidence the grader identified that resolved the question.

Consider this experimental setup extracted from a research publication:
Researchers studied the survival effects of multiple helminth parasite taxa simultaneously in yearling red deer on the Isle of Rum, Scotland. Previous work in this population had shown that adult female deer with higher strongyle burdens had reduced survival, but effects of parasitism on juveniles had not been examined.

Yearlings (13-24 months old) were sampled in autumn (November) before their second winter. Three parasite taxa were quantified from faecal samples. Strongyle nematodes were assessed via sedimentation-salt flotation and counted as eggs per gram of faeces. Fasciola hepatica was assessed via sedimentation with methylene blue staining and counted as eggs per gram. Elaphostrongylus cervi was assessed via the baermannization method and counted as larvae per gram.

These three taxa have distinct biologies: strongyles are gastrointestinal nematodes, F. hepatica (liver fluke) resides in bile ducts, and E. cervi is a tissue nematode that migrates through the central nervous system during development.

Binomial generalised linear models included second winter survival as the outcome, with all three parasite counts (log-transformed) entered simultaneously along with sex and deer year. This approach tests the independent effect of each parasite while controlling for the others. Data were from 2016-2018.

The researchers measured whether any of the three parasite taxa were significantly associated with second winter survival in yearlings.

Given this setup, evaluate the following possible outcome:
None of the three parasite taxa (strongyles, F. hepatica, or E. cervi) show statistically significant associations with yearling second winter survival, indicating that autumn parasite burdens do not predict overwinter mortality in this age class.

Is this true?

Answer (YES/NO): NO